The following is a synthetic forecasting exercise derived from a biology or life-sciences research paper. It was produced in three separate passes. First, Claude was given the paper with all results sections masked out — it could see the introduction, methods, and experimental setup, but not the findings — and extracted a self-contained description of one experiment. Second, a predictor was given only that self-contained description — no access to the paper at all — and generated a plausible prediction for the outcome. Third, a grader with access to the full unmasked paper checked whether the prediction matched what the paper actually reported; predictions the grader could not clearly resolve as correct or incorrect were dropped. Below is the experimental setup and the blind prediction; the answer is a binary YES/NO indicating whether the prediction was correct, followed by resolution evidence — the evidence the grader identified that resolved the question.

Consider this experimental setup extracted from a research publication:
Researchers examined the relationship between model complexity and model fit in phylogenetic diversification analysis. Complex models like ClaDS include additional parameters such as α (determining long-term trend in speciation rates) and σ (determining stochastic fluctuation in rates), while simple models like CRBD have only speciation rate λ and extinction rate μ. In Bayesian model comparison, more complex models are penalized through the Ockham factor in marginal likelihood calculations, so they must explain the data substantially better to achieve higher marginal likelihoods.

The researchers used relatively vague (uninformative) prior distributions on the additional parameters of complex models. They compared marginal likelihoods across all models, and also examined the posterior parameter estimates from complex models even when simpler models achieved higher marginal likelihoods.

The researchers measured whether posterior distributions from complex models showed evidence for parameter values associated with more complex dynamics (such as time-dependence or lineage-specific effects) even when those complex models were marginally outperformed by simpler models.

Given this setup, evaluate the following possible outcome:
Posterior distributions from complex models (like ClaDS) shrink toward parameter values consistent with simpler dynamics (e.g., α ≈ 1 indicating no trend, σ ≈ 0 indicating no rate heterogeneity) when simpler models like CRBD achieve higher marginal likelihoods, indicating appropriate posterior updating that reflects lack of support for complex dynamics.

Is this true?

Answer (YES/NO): NO